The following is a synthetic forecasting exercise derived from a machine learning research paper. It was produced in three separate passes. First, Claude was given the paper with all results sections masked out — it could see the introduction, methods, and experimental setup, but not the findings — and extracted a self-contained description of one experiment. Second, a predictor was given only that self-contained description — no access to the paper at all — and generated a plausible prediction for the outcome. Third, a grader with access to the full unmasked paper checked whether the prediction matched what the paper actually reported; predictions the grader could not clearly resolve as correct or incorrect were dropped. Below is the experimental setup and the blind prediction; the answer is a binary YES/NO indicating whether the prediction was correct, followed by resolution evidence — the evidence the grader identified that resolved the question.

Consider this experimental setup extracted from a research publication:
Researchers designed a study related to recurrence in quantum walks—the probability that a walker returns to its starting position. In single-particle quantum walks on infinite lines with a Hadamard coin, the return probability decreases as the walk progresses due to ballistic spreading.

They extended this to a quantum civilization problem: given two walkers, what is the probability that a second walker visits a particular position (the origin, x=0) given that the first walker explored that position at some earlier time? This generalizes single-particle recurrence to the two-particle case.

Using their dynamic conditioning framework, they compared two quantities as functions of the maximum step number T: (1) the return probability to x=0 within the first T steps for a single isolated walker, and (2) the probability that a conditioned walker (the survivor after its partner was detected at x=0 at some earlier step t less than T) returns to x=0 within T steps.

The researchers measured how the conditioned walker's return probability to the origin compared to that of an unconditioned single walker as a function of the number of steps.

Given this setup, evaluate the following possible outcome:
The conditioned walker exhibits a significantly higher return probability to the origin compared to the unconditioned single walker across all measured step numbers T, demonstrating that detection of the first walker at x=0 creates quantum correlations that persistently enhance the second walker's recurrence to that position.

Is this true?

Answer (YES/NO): NO